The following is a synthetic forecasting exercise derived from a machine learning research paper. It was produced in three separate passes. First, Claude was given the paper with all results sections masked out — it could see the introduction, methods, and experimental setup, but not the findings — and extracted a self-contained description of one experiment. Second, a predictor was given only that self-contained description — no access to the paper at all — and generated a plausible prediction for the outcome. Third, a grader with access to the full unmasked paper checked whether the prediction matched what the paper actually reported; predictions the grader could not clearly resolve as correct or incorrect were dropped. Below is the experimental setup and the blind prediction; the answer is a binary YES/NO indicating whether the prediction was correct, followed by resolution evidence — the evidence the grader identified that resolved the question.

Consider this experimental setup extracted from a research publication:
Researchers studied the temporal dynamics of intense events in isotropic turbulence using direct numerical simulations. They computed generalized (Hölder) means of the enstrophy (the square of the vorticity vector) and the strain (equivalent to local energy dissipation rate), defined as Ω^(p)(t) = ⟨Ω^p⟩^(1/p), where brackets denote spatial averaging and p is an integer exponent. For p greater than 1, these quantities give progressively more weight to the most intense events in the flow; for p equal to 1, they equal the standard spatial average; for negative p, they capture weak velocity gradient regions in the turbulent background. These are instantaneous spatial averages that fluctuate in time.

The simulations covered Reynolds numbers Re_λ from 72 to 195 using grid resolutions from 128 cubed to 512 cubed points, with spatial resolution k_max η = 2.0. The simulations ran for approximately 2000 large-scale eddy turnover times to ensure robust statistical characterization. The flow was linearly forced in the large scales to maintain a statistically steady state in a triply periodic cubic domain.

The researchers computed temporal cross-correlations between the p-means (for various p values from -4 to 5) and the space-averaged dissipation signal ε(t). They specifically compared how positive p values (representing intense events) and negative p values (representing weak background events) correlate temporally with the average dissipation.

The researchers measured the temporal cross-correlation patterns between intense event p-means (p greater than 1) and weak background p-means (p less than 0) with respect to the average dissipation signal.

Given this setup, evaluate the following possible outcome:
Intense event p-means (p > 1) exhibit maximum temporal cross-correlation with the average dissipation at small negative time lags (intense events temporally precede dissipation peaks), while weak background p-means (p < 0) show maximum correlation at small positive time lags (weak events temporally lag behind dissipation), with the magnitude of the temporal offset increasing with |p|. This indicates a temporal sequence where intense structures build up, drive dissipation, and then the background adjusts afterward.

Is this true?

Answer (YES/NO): NO